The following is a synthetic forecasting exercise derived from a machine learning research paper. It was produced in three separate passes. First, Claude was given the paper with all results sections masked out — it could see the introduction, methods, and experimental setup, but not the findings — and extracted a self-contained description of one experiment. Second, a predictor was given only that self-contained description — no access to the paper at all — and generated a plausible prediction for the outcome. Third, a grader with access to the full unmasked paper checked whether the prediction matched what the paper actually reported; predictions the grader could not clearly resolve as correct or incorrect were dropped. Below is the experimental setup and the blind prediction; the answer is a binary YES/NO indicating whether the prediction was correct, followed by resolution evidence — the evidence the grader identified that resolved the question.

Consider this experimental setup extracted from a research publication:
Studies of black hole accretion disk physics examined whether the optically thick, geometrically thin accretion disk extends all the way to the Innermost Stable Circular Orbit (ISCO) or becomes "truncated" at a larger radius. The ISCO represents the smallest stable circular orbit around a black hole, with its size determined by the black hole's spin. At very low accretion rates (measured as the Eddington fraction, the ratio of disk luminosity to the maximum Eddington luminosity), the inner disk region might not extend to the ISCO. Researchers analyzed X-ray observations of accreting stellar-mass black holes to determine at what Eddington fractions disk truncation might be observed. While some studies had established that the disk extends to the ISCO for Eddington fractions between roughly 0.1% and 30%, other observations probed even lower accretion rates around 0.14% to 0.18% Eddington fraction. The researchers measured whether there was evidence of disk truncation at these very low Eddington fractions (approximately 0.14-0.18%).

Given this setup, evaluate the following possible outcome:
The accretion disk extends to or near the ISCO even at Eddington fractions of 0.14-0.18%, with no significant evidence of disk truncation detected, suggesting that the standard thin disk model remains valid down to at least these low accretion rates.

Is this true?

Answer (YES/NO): NO